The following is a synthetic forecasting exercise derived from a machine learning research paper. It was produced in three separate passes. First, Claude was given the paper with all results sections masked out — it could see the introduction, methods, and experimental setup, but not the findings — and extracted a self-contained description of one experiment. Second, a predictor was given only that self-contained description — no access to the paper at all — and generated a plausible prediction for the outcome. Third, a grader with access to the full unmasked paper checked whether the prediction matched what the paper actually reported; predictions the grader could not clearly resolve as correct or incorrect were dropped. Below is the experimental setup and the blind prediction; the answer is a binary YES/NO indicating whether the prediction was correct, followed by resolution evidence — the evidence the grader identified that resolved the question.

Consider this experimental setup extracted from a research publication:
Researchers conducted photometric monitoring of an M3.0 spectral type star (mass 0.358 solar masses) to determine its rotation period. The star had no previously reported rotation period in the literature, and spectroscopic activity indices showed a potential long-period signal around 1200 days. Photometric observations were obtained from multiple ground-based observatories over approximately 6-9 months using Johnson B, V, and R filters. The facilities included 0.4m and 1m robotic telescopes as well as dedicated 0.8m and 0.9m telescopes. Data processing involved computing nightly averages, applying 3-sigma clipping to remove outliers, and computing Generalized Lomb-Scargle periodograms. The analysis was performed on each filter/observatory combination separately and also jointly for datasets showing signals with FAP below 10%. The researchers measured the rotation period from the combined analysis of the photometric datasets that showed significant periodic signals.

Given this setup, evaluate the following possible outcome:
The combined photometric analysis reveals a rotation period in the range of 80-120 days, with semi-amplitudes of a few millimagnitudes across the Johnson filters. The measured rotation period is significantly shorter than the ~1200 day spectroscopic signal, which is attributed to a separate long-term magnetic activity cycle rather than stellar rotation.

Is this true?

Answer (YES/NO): NO